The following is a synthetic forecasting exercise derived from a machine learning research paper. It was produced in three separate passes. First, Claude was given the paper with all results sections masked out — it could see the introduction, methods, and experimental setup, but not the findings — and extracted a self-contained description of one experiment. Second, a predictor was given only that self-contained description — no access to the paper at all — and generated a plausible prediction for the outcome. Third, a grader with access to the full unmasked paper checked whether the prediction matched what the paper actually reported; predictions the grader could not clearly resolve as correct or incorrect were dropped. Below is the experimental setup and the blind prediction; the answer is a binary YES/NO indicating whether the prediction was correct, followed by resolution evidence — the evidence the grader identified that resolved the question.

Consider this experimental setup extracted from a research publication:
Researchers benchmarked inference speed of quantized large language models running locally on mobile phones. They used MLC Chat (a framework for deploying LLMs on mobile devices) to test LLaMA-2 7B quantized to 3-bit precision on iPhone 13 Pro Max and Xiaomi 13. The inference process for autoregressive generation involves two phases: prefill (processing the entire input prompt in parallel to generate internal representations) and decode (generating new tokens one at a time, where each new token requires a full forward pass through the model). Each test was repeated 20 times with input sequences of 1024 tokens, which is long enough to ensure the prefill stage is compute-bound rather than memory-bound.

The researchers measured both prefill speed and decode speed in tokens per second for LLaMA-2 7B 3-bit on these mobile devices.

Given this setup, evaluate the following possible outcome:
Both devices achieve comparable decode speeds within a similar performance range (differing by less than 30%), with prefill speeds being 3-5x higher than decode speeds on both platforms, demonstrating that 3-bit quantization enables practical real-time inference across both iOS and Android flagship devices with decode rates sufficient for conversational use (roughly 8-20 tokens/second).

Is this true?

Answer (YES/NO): NO